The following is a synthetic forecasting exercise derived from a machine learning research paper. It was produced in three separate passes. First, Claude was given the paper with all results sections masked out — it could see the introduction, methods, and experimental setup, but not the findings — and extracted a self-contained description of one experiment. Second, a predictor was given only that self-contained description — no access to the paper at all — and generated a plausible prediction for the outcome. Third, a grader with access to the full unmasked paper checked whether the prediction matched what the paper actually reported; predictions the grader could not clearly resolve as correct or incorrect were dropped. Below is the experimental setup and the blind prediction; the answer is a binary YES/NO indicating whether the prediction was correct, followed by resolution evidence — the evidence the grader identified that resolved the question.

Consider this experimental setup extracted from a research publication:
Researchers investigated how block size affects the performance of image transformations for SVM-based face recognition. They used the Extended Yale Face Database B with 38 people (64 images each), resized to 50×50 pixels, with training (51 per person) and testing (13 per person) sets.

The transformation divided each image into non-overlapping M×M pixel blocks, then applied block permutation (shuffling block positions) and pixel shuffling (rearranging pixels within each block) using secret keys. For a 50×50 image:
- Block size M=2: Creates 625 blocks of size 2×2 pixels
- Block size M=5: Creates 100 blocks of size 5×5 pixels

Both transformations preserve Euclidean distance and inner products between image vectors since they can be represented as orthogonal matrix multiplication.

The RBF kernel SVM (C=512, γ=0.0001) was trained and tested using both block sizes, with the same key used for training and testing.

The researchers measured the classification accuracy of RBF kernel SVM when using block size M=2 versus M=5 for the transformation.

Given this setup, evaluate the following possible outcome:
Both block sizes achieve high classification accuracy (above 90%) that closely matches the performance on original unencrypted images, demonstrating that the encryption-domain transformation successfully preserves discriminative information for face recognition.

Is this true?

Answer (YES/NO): YES